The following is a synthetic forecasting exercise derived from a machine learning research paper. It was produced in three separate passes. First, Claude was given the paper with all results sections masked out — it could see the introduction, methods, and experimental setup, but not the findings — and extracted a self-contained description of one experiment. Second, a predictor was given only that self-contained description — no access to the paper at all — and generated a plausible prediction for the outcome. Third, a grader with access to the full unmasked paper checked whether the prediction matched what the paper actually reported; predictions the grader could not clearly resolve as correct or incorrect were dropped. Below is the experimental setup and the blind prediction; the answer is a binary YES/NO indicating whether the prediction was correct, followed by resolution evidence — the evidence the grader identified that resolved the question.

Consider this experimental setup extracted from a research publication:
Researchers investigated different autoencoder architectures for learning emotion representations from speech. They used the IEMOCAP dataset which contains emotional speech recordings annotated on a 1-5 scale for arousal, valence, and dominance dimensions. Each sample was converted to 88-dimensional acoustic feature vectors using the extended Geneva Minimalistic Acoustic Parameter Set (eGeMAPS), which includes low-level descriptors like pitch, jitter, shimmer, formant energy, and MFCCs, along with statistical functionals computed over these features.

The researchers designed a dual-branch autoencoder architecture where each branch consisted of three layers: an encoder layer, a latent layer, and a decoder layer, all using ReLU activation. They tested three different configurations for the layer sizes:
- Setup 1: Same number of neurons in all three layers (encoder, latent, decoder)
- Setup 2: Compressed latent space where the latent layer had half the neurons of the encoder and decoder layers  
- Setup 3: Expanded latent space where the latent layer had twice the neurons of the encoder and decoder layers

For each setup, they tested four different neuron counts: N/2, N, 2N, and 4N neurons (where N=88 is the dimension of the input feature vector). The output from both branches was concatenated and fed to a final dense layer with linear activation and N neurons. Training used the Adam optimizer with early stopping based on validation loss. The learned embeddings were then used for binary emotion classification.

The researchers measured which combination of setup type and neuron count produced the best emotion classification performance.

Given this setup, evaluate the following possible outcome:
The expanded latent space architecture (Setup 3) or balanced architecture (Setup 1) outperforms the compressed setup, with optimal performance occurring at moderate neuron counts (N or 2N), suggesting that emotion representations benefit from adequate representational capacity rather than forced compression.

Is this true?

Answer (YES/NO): YES